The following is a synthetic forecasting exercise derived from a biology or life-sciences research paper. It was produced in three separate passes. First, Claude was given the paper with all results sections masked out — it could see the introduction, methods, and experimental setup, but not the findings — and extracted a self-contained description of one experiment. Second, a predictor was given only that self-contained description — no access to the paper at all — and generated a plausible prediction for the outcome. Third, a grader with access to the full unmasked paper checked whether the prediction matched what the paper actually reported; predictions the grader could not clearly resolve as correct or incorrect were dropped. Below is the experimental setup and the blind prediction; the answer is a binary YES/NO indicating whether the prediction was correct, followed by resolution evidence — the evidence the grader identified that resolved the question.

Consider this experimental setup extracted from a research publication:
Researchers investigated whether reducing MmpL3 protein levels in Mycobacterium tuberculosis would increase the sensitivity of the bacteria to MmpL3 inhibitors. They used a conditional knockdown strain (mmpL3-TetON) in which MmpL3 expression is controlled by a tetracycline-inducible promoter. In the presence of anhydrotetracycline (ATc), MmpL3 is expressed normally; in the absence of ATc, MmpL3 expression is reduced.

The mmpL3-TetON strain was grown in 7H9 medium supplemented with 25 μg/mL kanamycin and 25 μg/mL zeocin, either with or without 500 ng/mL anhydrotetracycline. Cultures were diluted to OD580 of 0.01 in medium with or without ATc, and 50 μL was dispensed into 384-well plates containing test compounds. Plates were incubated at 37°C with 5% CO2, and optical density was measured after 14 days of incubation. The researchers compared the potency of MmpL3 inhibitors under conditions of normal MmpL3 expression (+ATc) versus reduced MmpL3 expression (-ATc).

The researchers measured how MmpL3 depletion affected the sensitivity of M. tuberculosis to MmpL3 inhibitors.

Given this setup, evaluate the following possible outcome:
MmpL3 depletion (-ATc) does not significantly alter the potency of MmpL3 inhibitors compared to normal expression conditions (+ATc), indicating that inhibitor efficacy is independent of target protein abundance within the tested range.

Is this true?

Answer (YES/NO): NO